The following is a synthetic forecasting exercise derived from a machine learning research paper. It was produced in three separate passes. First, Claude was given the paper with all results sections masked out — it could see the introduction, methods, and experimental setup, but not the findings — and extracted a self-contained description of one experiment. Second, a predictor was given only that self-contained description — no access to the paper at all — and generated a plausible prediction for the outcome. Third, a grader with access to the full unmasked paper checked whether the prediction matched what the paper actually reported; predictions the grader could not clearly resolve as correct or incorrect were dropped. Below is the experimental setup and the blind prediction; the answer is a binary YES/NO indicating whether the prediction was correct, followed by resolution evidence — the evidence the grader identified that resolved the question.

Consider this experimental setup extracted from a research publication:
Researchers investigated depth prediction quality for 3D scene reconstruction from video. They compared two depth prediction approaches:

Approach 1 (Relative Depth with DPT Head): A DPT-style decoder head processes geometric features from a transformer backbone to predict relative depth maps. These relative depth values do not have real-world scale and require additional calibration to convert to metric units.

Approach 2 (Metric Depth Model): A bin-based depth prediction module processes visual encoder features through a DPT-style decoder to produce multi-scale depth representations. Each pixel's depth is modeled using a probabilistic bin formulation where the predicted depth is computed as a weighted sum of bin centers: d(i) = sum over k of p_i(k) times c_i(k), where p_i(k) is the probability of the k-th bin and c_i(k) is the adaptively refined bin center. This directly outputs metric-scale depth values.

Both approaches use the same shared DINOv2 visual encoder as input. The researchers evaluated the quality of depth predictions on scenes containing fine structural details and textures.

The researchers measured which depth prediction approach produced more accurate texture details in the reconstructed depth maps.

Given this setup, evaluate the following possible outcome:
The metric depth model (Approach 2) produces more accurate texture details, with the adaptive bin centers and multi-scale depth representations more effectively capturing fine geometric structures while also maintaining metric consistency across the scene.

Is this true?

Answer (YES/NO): NO